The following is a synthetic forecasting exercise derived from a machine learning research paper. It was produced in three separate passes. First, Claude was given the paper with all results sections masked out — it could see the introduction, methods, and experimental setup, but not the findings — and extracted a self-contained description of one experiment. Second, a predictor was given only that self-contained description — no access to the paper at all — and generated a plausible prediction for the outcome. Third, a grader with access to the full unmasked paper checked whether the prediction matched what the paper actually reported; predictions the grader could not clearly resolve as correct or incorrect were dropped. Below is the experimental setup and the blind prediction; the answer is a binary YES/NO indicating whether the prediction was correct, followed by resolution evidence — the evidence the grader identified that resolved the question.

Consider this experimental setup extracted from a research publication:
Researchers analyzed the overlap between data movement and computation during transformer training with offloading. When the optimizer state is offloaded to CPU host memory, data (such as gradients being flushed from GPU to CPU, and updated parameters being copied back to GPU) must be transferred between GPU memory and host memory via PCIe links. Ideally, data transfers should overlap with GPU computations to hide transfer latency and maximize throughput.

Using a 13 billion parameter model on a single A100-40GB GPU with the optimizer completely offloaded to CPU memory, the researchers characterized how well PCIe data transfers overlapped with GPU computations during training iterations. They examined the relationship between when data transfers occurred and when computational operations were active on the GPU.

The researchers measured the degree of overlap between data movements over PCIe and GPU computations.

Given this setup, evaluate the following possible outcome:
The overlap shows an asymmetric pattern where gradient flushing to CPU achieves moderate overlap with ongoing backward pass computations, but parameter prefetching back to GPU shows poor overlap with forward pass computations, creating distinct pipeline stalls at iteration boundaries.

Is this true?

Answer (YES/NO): NO